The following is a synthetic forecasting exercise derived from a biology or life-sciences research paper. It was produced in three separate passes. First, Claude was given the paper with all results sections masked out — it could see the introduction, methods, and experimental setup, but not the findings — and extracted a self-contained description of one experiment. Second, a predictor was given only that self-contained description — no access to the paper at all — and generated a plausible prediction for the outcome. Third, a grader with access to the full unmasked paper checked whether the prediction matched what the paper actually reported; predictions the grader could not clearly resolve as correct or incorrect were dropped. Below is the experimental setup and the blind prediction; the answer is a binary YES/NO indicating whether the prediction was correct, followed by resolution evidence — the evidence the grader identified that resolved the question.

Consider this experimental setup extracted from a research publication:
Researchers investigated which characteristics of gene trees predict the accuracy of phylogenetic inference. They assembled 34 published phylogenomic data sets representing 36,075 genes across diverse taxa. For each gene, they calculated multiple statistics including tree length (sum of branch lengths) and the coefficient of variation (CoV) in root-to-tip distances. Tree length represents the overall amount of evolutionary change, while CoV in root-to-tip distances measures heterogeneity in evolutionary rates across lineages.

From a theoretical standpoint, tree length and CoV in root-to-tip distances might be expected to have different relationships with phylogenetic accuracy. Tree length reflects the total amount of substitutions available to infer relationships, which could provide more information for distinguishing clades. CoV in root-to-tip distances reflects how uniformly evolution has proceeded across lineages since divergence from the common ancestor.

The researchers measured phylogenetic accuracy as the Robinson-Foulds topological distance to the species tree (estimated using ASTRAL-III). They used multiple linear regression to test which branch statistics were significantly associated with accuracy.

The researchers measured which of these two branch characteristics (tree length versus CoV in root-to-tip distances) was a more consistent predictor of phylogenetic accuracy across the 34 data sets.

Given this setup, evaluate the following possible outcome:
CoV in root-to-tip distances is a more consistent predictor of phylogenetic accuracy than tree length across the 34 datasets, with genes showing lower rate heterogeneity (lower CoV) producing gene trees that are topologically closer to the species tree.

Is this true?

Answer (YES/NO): YES